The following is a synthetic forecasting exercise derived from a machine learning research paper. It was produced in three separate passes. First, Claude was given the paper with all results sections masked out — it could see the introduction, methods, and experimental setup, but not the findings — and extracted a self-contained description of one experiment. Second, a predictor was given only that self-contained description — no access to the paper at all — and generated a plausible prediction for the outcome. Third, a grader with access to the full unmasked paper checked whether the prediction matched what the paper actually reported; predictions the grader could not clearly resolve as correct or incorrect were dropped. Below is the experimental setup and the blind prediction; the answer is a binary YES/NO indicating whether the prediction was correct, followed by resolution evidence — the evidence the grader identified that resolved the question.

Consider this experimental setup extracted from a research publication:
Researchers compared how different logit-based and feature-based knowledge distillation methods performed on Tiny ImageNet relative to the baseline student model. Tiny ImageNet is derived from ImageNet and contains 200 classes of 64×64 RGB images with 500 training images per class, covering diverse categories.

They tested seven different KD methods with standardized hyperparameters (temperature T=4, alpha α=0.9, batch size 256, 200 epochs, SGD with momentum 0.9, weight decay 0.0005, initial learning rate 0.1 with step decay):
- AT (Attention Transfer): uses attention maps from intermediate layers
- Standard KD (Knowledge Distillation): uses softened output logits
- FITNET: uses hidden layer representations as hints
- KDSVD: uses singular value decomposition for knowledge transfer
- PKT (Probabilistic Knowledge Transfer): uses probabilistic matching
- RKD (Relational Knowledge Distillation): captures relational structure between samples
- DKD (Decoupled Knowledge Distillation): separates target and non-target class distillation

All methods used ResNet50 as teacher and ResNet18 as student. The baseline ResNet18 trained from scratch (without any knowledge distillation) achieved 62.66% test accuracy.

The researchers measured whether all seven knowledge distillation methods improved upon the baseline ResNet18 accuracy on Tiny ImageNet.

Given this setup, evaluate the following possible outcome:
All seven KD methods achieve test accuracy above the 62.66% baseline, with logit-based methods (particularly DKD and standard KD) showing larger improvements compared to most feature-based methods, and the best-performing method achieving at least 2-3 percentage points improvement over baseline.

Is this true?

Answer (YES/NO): NO